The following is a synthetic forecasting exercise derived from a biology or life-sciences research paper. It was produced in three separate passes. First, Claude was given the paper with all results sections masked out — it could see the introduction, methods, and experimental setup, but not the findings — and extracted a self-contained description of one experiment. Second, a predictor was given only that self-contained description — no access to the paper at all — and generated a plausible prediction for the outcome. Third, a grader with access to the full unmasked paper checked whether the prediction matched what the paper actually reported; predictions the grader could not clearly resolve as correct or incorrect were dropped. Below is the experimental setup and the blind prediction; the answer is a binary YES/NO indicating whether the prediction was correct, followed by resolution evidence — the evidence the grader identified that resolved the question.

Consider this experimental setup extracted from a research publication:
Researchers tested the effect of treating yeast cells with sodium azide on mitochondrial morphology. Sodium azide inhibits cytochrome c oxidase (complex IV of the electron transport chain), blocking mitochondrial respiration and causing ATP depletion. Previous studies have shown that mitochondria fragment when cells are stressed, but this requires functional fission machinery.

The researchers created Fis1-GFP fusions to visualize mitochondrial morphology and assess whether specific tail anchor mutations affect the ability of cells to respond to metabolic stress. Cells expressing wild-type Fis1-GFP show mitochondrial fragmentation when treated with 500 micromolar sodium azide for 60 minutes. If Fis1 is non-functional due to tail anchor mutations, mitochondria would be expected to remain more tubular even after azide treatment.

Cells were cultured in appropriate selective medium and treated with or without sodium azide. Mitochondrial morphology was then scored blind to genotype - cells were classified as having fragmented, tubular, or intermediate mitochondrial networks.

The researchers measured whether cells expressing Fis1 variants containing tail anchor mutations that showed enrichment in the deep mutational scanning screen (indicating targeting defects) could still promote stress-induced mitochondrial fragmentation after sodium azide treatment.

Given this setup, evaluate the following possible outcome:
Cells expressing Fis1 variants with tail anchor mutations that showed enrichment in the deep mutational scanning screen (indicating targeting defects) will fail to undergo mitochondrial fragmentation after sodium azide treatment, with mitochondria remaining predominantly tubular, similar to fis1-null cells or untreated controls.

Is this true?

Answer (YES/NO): NO